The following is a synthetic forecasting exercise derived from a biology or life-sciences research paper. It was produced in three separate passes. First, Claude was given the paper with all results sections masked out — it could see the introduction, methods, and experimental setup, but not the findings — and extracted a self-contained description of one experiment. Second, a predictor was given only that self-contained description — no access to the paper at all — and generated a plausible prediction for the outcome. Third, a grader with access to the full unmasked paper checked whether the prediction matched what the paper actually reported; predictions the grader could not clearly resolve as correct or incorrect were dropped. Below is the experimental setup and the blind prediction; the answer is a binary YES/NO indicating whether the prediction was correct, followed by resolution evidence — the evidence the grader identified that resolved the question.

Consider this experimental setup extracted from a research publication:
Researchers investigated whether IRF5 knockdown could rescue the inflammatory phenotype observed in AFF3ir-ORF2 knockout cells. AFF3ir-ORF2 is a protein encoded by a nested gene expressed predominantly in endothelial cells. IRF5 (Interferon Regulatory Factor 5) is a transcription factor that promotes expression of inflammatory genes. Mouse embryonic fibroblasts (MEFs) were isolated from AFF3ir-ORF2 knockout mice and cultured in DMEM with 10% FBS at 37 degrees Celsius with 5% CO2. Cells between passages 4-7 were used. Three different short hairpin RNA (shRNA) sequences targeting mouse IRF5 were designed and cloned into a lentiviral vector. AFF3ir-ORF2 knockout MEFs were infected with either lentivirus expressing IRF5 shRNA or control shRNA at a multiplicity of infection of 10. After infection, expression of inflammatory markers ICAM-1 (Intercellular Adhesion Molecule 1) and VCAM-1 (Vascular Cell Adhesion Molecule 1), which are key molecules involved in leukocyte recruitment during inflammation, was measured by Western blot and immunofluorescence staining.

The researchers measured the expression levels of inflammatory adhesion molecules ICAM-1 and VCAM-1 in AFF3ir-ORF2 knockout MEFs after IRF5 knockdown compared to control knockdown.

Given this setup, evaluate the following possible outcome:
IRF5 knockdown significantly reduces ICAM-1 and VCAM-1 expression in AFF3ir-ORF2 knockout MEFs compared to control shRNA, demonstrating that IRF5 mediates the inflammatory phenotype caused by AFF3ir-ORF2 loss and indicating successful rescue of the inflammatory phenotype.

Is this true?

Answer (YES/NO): YES